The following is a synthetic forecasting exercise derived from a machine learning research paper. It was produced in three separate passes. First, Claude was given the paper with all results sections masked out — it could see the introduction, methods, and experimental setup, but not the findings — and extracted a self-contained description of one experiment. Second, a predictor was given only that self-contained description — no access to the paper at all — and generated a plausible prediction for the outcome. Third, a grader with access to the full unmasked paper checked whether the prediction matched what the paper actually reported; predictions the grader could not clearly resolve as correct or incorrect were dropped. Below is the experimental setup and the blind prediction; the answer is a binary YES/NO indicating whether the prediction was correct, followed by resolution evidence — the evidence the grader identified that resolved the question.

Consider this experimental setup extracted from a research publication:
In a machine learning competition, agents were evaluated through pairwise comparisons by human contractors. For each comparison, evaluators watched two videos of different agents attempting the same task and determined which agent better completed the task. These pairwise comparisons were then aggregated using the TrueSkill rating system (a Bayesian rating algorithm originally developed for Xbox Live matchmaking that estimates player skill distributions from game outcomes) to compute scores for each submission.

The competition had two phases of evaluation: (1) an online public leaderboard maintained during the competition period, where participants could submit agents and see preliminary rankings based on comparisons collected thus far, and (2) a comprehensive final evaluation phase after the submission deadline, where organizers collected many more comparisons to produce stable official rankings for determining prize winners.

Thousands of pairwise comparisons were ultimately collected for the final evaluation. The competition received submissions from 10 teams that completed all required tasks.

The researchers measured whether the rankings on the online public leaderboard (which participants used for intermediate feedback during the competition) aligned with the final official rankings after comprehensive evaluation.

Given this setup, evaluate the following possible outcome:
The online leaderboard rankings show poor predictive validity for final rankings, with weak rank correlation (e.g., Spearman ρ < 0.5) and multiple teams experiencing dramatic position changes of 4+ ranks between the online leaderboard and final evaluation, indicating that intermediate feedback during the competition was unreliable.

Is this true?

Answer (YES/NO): YES